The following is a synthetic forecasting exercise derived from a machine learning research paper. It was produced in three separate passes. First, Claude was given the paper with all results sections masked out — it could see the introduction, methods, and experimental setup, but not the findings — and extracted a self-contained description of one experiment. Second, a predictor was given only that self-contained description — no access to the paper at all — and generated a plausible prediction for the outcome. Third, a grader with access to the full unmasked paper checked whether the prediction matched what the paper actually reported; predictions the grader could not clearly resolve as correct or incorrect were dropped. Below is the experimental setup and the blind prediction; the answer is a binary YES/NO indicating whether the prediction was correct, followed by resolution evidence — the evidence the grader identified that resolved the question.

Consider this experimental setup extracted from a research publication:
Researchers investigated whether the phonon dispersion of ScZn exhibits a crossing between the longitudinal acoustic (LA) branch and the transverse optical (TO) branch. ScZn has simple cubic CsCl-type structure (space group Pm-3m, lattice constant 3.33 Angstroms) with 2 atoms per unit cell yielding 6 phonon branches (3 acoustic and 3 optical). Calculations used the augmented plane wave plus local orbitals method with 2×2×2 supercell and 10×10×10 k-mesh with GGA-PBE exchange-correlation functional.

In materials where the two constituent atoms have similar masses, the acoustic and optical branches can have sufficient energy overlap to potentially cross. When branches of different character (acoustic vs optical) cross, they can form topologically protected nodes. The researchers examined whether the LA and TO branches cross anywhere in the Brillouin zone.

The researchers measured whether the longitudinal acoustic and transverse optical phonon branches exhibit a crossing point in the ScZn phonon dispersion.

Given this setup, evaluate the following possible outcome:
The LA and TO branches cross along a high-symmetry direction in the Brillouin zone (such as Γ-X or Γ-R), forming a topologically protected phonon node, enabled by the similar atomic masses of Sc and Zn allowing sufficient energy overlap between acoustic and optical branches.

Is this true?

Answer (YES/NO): YES